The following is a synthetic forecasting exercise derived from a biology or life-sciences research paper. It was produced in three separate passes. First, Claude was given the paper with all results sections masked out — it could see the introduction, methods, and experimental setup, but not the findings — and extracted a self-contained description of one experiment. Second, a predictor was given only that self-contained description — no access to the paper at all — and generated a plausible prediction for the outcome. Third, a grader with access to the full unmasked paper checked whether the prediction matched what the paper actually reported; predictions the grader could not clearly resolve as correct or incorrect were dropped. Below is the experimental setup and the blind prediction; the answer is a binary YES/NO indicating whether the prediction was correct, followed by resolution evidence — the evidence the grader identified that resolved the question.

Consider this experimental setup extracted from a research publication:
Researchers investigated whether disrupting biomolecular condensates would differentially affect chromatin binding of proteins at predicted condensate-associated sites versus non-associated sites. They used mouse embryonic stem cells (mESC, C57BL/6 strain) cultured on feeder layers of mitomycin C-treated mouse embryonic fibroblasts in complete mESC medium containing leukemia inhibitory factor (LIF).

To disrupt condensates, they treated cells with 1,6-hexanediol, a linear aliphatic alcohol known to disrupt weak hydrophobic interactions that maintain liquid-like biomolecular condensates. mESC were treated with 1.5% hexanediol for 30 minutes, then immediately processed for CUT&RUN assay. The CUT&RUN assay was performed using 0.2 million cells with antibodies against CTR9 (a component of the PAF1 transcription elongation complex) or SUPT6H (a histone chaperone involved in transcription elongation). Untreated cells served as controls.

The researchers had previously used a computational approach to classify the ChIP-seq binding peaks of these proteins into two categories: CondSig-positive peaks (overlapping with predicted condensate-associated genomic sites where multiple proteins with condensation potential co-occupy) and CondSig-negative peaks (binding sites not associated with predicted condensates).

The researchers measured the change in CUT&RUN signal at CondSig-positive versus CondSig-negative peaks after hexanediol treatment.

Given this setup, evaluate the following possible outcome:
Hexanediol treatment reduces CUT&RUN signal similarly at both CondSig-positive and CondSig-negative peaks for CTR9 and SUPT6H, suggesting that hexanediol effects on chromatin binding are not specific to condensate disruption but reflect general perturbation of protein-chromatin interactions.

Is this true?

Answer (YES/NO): NO